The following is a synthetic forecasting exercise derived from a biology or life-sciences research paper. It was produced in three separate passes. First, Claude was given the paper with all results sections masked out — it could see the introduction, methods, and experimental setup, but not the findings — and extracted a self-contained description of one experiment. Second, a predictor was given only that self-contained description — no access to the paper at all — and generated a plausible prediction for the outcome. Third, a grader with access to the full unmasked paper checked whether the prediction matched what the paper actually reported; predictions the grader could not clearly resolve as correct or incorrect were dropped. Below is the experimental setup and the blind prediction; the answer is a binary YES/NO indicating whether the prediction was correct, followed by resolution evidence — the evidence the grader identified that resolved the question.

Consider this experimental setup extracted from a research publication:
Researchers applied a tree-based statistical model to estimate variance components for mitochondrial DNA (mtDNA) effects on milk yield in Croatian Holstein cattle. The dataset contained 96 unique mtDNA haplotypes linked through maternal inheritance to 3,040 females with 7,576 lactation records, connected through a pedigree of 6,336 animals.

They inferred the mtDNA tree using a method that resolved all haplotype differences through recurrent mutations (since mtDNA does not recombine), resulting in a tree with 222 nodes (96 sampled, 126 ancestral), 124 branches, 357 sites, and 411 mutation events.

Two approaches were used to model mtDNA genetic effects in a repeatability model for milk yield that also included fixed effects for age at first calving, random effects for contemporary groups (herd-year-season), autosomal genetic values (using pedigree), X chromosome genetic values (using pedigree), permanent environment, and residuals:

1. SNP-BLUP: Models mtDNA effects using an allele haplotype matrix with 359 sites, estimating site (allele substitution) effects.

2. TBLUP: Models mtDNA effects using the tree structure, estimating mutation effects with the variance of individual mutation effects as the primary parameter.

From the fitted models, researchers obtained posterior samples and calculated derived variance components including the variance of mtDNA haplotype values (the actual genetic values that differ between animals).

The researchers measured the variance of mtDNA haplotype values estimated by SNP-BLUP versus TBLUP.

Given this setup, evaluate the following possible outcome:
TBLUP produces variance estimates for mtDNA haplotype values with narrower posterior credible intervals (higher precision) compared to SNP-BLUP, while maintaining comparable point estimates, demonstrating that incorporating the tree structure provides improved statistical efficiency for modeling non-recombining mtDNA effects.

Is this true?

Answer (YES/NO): NO